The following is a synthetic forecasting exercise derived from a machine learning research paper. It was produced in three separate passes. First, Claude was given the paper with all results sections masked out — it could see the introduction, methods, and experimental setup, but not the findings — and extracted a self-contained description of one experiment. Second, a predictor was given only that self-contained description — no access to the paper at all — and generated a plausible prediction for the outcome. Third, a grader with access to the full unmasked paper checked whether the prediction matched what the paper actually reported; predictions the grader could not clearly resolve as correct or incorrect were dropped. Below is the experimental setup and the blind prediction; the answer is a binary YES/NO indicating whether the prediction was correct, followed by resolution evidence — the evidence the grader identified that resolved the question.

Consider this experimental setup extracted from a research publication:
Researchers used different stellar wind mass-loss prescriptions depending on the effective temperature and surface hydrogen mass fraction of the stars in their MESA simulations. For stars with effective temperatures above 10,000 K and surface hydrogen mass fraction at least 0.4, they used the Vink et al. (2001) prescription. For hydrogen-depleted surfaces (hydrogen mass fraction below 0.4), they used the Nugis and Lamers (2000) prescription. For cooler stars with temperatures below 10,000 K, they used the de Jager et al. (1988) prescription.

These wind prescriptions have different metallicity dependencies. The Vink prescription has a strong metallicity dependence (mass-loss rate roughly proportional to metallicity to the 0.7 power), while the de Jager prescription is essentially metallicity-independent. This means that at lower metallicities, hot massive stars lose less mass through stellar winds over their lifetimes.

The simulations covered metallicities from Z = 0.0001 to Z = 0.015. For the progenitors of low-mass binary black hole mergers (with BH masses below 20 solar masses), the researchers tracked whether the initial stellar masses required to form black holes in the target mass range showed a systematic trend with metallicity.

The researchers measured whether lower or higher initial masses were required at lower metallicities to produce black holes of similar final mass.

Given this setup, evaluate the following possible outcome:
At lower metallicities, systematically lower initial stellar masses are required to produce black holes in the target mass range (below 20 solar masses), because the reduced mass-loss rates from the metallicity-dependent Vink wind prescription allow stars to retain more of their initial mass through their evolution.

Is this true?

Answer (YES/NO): YES